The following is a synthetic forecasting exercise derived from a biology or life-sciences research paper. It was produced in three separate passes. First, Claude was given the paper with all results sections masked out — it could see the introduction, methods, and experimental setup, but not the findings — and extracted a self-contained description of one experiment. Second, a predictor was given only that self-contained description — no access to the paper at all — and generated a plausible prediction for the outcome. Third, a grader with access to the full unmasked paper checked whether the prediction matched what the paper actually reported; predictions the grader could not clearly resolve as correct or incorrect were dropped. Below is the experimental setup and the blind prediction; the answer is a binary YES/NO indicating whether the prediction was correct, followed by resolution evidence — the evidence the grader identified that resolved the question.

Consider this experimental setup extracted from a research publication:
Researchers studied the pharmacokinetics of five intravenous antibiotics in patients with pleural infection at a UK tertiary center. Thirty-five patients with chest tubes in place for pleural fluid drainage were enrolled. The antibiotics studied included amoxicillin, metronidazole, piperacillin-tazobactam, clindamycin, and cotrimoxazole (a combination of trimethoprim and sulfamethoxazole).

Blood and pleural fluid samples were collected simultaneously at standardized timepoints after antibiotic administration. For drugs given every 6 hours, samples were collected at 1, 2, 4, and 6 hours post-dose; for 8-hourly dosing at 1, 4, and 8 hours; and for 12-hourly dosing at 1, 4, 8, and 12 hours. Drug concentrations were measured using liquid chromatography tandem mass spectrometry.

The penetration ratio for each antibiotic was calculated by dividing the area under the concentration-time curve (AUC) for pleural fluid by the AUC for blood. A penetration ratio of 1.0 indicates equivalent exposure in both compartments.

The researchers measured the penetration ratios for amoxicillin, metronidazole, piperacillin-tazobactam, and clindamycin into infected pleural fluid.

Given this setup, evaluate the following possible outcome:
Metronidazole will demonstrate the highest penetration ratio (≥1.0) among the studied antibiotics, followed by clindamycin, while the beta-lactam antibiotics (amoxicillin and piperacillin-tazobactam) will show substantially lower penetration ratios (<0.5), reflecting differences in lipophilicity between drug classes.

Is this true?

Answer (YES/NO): NO